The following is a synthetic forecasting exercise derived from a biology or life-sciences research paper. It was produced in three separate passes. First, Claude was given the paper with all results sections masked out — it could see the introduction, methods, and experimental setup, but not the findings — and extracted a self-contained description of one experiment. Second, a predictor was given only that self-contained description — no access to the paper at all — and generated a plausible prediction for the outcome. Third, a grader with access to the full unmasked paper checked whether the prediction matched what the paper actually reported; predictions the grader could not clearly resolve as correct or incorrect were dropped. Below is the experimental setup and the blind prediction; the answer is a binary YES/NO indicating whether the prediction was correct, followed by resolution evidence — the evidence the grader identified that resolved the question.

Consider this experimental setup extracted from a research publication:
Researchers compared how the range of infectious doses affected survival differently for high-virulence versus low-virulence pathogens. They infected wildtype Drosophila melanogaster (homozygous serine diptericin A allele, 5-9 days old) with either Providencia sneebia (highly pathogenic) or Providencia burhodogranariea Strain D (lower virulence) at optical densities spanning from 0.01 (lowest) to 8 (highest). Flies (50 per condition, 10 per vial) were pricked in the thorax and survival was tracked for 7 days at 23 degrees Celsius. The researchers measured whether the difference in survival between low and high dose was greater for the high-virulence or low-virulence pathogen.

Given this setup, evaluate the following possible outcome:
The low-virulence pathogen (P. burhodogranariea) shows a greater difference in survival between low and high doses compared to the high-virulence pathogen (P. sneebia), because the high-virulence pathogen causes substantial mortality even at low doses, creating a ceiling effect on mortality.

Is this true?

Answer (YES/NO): NO